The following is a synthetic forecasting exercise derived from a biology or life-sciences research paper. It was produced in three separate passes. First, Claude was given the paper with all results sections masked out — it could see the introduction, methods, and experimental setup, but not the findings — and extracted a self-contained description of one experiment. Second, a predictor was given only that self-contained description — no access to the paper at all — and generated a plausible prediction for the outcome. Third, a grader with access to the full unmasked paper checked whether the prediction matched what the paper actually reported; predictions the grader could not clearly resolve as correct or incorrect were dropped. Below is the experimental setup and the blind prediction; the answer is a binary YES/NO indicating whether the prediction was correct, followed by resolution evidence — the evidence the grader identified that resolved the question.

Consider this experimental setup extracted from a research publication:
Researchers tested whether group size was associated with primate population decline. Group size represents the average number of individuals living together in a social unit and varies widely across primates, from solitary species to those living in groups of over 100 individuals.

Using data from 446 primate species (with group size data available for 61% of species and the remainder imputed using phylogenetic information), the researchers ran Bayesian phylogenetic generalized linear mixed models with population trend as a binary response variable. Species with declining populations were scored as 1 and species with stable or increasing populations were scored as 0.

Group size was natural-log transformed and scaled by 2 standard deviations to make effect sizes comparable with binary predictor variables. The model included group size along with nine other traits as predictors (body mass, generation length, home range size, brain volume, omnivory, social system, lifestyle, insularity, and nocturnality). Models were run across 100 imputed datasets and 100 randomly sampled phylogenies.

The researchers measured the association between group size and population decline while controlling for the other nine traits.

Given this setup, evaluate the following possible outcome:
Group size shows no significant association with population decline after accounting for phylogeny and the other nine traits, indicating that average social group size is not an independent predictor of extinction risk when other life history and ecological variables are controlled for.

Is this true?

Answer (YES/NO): NO